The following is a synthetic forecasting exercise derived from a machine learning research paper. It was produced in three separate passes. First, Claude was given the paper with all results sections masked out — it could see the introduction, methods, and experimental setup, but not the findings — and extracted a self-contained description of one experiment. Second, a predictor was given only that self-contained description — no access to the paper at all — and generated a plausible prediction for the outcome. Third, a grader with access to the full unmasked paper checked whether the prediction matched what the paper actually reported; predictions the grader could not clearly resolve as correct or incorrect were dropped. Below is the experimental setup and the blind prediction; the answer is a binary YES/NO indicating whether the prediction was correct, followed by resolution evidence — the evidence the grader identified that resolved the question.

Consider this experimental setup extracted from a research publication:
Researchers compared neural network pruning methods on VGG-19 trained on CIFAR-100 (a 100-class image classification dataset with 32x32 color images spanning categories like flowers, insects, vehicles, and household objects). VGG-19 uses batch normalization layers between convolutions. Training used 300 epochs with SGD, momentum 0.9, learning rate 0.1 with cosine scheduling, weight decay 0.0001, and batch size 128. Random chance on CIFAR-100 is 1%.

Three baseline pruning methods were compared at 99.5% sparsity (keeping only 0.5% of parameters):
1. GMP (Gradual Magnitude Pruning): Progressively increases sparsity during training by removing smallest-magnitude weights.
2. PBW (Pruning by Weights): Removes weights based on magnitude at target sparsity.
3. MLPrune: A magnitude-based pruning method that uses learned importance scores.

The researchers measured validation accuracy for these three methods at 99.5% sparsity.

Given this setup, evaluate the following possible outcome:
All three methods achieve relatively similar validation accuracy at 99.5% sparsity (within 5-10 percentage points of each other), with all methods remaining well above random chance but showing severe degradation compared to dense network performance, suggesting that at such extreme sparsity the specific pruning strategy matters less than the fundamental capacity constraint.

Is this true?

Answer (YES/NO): NO